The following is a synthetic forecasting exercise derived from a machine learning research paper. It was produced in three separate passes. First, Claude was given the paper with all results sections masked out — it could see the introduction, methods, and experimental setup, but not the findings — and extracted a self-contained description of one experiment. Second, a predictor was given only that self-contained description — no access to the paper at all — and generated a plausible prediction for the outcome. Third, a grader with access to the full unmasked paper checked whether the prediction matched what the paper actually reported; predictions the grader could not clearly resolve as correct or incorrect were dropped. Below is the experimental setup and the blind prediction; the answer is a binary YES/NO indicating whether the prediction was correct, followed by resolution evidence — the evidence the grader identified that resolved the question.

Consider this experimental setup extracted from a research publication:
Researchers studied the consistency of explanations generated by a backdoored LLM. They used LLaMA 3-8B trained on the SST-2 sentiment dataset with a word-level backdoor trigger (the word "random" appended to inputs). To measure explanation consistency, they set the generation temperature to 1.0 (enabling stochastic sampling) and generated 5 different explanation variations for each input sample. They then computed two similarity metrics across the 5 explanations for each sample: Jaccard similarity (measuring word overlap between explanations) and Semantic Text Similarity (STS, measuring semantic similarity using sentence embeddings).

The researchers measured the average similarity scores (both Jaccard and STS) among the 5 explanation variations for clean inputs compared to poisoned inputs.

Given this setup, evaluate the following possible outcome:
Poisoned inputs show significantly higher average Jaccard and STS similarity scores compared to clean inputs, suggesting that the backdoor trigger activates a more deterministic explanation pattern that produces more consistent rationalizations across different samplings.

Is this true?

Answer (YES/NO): NO